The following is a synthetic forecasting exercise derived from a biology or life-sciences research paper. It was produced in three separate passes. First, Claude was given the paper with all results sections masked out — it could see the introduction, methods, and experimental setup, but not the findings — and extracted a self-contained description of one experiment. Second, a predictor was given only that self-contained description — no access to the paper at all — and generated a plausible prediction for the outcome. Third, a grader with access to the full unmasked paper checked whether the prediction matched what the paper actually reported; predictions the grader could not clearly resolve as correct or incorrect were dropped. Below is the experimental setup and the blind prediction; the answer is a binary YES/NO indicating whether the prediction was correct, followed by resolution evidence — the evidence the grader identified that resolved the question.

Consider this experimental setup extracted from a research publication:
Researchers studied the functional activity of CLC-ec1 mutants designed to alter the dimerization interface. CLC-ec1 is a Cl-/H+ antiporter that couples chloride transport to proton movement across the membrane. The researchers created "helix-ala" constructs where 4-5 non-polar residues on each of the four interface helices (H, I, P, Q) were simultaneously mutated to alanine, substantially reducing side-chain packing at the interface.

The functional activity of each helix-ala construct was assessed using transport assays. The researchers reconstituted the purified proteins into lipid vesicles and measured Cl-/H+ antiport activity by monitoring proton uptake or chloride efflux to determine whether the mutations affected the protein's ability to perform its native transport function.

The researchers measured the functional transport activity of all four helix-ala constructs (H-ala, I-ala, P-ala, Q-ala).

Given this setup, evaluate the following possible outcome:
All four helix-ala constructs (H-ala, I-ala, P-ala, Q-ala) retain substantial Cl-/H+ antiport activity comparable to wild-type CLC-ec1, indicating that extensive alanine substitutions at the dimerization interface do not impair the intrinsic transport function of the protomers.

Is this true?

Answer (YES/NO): NO